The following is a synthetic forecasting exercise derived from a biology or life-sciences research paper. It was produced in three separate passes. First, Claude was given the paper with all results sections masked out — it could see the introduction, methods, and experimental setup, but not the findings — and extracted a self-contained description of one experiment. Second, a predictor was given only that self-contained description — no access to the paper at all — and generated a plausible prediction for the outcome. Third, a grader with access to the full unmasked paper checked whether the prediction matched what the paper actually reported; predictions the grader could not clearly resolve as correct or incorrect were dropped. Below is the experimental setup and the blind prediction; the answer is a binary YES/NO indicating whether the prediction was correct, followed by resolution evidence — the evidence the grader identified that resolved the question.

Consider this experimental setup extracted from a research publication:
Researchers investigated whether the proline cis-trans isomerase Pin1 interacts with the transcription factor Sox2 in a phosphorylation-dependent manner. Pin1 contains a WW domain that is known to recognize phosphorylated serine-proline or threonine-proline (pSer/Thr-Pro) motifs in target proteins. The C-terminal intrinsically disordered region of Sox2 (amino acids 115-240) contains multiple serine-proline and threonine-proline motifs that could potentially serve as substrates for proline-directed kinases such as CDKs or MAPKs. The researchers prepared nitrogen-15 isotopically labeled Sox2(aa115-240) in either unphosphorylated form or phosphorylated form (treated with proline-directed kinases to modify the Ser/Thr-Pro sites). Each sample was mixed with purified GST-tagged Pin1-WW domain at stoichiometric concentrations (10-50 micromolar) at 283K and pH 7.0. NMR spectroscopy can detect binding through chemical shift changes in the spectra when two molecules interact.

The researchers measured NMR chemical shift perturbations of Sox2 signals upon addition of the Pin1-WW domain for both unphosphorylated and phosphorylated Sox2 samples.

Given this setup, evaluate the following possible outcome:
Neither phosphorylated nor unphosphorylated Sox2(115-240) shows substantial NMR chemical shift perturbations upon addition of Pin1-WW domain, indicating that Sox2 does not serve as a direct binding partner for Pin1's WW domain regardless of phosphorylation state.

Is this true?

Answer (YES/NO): NO